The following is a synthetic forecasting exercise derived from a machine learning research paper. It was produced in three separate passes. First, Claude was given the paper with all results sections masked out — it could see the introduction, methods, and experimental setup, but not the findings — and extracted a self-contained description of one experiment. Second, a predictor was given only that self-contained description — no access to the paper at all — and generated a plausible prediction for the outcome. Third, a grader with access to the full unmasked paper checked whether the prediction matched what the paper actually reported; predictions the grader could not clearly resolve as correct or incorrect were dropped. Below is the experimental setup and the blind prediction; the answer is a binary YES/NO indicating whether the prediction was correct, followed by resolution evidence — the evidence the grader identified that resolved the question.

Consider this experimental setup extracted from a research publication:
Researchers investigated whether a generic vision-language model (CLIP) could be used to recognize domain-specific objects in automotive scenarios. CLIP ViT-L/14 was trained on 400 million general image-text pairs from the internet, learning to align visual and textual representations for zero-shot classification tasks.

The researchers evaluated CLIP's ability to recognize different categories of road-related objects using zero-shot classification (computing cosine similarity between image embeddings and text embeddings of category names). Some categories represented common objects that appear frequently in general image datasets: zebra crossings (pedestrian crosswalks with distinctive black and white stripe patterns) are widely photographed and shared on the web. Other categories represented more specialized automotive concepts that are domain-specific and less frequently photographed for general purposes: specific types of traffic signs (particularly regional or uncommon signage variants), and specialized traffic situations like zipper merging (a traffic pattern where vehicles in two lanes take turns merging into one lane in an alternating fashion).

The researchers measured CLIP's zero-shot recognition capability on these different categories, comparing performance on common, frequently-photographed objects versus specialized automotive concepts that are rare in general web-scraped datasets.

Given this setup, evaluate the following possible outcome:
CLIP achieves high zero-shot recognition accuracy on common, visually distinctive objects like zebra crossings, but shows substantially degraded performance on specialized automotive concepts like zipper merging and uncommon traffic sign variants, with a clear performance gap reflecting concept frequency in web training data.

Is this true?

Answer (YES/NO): YES